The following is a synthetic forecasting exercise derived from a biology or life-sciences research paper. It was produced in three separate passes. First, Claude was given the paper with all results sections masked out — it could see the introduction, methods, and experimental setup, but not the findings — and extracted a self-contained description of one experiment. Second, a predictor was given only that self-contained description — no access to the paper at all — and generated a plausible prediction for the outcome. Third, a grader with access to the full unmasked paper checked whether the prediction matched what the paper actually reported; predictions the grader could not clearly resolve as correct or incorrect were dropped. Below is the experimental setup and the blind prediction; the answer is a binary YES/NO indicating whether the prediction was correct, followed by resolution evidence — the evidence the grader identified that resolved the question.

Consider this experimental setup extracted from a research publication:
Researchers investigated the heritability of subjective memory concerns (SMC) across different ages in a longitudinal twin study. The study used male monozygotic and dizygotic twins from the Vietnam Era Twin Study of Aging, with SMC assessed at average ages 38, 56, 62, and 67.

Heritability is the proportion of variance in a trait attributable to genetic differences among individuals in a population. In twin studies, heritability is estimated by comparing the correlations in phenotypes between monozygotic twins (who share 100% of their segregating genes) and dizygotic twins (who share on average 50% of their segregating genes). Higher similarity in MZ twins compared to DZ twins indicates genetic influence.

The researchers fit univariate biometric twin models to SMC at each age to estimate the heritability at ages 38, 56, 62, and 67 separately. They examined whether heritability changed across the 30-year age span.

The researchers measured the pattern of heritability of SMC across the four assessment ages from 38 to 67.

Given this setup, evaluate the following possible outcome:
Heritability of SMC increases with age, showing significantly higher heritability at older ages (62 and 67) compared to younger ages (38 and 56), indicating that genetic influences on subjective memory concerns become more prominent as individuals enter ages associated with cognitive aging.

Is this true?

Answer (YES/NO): NO